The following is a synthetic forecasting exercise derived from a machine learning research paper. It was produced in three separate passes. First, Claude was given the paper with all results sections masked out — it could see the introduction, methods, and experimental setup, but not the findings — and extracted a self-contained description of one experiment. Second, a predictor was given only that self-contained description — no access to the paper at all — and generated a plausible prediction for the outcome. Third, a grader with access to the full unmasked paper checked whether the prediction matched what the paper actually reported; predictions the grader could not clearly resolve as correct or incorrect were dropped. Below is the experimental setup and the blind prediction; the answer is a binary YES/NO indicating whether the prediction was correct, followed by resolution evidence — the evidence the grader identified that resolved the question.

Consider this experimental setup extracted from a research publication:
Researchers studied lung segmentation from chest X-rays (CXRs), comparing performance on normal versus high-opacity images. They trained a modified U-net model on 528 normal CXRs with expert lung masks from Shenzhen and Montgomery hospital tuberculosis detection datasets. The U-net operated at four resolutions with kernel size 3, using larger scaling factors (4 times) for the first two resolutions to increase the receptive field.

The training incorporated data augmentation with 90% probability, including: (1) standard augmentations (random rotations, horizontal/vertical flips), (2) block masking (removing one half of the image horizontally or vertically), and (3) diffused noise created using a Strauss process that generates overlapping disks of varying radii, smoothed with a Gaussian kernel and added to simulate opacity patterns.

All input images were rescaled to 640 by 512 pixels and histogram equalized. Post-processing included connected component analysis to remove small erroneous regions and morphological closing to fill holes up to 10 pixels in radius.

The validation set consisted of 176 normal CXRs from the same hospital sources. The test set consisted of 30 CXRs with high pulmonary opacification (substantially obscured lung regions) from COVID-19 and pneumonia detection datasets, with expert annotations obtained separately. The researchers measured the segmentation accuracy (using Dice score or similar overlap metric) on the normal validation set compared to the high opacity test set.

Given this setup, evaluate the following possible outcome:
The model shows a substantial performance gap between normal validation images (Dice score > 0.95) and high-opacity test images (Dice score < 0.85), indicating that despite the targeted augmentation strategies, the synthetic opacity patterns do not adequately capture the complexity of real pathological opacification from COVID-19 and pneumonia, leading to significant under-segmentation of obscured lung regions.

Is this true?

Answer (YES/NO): NO